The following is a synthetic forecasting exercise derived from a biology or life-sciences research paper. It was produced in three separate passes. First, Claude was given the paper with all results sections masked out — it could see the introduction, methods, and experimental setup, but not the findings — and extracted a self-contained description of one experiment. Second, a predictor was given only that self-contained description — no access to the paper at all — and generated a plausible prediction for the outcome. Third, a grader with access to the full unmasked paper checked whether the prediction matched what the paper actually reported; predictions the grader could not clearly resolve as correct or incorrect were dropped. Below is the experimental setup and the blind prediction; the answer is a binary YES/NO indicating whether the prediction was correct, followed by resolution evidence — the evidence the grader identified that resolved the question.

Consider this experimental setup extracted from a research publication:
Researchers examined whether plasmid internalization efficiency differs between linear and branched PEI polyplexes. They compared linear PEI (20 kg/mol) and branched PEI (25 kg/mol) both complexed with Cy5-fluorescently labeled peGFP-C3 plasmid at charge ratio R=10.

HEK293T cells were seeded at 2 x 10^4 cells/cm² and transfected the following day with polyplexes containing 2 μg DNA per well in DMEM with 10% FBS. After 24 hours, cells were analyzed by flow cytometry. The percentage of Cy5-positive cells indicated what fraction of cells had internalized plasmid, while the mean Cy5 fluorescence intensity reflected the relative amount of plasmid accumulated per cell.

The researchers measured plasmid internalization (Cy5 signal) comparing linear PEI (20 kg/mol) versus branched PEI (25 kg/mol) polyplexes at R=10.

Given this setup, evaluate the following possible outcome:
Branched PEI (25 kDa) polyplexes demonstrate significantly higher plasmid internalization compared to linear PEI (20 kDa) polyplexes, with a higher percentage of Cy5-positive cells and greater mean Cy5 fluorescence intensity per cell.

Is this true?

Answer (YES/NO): NO